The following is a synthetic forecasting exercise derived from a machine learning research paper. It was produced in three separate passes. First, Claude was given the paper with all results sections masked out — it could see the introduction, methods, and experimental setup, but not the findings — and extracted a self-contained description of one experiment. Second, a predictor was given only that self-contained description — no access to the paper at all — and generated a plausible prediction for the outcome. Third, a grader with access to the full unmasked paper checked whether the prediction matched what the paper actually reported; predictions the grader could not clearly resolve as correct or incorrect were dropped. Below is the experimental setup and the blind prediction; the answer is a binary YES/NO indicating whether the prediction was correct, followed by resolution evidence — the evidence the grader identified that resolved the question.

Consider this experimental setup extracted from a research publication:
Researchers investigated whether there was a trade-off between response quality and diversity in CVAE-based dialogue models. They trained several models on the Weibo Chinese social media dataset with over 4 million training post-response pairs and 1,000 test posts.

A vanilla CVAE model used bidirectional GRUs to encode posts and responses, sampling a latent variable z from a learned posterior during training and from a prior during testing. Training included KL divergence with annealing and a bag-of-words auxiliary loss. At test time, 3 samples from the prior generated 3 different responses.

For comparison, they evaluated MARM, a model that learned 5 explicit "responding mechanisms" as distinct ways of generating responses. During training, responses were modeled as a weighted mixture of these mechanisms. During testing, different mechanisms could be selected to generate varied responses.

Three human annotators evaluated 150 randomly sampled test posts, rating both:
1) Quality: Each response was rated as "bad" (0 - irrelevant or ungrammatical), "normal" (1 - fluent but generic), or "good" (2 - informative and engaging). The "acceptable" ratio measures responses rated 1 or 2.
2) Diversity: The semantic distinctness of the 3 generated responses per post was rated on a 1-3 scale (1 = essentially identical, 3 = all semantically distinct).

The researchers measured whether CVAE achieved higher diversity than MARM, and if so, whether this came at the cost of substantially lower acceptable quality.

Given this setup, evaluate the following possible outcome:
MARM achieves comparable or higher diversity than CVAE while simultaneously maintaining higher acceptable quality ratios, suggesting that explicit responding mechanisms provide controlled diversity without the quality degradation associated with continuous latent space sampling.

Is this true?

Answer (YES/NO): NO